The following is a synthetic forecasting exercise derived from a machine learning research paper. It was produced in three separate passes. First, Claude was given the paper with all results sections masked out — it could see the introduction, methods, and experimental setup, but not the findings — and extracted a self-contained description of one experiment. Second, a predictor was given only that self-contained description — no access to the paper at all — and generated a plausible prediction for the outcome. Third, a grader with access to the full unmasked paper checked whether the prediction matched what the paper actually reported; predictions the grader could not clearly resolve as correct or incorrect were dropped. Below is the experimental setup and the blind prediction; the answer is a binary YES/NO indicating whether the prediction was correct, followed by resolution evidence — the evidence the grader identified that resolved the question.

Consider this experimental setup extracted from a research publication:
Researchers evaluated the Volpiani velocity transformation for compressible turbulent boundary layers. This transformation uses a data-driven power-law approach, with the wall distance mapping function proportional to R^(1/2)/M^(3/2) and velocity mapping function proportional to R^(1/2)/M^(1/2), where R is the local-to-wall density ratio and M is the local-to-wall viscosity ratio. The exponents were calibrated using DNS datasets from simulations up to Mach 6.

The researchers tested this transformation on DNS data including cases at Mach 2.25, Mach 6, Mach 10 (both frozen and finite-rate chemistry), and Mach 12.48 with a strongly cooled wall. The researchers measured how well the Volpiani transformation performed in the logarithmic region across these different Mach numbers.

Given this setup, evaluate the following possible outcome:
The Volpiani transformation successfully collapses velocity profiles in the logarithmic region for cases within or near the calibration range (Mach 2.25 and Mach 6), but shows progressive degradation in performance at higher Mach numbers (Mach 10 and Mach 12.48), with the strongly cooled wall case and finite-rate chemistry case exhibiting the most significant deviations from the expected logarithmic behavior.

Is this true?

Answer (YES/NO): NO